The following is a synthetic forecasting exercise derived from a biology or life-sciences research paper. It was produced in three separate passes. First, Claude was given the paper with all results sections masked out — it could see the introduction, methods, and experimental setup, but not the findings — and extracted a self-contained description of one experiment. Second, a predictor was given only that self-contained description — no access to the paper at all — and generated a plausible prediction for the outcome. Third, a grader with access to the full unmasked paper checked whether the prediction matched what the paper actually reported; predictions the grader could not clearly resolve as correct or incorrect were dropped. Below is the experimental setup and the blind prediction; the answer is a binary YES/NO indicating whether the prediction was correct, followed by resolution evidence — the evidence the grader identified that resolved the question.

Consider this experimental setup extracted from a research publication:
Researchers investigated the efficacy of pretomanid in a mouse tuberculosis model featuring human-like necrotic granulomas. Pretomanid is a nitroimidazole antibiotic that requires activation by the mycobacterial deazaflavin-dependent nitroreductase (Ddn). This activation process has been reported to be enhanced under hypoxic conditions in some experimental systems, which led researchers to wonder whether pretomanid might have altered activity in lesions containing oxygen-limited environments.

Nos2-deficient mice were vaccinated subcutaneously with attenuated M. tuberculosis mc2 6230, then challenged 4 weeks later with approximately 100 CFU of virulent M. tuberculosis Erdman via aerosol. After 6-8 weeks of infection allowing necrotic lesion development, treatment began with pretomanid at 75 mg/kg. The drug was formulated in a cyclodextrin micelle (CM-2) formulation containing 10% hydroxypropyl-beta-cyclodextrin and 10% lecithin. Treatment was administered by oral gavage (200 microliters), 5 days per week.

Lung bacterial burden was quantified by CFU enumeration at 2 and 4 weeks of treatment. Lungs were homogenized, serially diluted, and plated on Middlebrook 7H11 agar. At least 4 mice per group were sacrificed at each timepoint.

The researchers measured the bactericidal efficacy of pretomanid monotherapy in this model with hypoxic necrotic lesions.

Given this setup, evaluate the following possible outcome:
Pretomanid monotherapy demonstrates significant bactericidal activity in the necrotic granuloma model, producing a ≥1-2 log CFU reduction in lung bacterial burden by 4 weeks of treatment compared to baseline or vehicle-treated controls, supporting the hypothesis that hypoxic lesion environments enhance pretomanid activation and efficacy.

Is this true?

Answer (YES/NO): NO